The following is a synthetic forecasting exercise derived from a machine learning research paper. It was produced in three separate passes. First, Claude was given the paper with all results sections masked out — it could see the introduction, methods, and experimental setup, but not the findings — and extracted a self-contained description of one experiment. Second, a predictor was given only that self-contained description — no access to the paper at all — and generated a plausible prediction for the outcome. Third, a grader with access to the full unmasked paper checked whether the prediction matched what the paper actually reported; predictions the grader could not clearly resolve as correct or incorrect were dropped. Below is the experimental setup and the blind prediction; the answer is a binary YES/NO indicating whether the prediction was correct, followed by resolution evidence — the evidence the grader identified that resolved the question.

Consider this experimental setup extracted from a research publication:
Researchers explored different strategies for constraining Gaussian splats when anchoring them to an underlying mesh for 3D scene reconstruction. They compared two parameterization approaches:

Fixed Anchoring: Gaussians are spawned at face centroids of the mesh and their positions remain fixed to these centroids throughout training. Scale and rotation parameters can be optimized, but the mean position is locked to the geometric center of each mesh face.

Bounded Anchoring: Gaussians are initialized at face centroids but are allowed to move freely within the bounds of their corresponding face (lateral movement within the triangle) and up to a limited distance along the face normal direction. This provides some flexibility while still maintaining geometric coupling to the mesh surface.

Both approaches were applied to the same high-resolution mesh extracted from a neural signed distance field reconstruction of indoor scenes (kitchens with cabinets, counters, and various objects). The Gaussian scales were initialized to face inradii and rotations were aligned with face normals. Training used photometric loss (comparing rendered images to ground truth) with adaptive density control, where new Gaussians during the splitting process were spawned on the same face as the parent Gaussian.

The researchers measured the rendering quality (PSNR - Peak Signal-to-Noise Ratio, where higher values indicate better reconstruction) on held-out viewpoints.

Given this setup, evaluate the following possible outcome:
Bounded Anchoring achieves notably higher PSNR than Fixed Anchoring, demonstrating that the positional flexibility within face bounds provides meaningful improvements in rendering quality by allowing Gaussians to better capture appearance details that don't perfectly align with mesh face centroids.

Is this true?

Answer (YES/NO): YES